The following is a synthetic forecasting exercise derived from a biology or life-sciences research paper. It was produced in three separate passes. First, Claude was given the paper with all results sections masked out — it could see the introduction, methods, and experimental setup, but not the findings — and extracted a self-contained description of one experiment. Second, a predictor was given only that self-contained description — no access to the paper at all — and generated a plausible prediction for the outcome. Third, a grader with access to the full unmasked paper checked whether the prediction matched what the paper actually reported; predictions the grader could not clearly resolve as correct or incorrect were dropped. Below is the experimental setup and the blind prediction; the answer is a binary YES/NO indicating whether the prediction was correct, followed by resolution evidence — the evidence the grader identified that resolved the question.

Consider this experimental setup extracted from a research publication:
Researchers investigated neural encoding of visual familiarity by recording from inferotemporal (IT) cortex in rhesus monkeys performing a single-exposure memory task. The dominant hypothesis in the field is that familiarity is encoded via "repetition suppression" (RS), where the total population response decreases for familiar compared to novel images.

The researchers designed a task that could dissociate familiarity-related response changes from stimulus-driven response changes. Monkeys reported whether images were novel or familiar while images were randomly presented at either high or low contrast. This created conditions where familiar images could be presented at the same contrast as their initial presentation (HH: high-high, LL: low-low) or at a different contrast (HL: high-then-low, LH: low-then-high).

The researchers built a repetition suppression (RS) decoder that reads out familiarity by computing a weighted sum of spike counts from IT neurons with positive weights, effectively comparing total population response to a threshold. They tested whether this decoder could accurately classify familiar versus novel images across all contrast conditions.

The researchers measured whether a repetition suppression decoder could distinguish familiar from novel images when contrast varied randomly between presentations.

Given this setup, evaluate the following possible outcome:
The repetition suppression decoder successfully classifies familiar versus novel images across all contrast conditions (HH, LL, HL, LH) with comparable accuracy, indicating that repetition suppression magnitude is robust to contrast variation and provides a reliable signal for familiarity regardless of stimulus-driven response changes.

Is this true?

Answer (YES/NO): NO